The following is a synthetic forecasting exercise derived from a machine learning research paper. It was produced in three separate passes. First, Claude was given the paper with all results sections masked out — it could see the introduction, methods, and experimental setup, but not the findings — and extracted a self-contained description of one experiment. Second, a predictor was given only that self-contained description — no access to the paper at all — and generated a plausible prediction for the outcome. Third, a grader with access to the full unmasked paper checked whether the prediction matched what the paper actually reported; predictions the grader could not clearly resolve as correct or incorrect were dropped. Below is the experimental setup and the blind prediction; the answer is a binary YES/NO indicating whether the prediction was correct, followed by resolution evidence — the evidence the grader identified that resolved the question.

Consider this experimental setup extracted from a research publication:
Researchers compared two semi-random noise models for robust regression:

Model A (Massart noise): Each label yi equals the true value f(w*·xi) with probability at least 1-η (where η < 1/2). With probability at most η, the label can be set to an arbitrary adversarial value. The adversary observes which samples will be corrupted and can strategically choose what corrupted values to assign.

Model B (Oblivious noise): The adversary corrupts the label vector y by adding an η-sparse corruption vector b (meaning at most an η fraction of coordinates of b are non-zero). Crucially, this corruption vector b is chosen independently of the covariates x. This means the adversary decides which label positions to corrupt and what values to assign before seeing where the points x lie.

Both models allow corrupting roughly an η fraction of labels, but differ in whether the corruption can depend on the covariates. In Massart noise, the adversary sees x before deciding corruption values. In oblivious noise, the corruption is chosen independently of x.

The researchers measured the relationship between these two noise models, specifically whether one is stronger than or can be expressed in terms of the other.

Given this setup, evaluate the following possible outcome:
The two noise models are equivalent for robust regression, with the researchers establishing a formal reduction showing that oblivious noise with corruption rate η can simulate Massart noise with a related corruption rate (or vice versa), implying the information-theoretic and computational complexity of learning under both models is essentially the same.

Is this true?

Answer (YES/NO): NO